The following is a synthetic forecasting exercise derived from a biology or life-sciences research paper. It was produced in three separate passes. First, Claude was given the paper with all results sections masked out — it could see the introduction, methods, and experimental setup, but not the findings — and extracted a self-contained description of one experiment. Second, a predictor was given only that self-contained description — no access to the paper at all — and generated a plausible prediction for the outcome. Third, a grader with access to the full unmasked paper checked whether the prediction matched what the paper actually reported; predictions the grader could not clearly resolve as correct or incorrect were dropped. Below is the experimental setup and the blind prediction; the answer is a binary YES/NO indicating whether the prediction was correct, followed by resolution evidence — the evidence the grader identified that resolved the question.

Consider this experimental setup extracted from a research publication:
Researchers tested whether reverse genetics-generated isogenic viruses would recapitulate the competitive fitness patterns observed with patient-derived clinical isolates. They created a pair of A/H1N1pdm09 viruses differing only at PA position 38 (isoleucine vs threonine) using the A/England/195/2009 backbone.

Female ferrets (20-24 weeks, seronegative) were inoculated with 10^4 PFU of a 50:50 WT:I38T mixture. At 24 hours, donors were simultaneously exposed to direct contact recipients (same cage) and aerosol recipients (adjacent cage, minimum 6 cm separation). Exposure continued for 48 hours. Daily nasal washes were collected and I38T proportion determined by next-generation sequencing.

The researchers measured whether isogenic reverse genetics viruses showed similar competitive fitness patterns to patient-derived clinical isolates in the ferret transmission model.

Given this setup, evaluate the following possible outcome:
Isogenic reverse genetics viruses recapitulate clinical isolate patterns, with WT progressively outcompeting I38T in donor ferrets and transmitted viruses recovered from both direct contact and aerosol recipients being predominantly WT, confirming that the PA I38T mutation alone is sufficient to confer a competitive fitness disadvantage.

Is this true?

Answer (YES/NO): NO